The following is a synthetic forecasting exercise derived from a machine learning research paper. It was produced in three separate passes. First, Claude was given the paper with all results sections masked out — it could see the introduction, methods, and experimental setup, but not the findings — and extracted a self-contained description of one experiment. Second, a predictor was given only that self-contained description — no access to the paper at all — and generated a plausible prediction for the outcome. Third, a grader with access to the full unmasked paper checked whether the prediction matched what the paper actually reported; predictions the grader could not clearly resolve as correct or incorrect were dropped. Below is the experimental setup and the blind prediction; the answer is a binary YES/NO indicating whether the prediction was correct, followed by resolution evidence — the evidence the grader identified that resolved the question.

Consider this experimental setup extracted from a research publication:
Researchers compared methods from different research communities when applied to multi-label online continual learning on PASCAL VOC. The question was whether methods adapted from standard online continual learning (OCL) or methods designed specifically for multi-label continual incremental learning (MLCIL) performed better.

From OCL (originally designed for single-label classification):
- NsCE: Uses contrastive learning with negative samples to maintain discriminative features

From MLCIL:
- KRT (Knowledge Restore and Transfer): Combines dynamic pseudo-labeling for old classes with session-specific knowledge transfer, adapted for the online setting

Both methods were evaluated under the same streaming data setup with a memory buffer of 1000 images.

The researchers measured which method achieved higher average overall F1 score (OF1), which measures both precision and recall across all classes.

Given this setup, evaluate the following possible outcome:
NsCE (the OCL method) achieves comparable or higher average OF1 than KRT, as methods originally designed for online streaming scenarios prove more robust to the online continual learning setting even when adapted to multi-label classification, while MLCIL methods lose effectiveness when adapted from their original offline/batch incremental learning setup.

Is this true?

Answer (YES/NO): YES